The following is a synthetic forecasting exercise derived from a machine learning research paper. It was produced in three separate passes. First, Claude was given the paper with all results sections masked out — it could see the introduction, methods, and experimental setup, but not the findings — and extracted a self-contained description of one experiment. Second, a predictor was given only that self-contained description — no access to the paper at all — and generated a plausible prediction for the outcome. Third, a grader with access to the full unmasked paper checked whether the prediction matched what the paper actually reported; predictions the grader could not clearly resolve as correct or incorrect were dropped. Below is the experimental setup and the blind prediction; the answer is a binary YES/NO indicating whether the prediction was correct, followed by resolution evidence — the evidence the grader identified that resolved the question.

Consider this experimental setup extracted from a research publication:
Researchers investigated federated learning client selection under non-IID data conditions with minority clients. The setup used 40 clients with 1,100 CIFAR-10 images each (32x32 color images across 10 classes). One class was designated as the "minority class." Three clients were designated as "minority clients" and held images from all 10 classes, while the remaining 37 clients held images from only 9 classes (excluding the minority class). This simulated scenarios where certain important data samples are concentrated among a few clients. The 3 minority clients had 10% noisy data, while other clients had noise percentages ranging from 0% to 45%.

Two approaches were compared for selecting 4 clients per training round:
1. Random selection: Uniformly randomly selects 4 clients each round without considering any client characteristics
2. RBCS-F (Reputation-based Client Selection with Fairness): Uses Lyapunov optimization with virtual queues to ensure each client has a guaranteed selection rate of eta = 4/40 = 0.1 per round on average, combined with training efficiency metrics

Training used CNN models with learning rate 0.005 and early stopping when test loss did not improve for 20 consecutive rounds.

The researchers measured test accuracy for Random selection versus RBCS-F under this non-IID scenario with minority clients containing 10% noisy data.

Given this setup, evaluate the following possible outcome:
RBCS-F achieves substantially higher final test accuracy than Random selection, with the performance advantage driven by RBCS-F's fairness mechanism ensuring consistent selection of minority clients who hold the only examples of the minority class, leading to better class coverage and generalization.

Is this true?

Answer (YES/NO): NO